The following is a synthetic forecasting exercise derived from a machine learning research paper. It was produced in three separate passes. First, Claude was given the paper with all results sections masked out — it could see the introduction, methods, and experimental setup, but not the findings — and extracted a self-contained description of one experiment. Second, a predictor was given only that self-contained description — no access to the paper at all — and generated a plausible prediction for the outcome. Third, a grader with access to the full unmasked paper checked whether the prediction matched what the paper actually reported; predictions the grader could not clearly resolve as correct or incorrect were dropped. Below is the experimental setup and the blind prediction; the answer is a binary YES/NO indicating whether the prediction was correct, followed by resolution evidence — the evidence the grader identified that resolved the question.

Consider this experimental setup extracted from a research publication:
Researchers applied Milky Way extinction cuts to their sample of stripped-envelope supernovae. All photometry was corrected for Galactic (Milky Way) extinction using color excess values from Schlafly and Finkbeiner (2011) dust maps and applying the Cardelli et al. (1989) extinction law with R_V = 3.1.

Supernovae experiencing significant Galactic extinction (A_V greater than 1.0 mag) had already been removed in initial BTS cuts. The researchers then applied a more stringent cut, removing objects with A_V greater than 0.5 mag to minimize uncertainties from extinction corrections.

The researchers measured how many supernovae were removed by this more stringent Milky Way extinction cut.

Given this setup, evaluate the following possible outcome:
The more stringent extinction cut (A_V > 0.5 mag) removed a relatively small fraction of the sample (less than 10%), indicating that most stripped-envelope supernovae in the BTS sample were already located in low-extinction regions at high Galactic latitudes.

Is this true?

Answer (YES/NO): YES